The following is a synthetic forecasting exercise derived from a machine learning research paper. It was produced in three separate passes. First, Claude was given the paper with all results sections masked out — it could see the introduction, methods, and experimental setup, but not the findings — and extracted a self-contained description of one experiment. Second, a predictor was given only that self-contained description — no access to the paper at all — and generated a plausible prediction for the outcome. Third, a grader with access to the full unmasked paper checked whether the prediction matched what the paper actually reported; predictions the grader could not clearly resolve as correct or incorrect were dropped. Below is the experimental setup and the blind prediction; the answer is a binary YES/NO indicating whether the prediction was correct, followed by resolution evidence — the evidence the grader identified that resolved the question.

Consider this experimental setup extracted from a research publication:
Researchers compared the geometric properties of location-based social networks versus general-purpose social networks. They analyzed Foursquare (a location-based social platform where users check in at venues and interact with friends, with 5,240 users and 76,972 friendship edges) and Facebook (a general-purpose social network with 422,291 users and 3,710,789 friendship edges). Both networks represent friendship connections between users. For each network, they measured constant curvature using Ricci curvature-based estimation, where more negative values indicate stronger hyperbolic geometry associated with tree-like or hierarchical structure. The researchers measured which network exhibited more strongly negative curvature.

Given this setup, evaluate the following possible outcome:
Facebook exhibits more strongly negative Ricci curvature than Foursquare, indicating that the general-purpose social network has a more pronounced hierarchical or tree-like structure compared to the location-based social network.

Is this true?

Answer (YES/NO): NO